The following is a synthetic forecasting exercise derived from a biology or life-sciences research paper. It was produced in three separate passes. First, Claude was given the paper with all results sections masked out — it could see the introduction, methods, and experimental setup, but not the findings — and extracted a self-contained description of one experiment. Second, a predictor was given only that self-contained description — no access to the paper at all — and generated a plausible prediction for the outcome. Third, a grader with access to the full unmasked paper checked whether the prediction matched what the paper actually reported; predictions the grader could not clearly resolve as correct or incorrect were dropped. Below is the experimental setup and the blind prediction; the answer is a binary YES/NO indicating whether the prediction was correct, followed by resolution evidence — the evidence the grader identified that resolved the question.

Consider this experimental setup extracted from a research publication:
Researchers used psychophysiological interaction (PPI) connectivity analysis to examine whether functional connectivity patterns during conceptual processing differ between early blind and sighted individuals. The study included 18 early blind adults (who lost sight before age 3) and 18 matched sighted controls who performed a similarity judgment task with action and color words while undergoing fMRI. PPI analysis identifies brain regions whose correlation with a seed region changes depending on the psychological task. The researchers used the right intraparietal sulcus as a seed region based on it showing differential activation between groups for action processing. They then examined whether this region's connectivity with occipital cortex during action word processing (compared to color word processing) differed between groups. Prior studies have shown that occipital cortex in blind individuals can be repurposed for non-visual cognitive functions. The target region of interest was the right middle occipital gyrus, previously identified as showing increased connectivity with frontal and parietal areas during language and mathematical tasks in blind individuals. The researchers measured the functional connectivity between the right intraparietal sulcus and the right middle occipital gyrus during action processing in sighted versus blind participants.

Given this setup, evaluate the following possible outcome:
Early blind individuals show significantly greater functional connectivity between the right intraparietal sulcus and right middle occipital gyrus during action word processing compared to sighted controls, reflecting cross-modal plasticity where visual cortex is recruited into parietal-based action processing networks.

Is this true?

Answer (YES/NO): NO